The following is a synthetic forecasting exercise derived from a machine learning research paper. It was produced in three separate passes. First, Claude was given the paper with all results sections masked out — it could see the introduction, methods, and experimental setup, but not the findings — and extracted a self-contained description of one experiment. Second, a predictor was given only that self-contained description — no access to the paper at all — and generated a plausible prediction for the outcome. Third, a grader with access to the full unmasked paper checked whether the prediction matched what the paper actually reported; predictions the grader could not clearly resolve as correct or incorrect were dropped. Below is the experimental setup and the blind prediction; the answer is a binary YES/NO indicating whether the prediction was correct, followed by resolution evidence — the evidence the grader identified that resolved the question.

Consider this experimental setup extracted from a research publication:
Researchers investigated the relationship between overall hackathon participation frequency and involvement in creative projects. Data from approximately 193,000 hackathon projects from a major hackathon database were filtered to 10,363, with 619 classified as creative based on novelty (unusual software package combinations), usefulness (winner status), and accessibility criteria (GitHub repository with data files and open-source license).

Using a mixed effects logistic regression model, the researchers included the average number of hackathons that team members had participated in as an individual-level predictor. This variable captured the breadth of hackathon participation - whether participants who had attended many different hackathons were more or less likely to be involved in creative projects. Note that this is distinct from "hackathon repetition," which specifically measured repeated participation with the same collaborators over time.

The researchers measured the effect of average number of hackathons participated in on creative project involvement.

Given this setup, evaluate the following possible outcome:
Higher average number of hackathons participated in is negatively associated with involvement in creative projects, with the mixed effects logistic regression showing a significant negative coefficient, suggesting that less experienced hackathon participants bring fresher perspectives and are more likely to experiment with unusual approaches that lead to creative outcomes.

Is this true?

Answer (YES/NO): YES